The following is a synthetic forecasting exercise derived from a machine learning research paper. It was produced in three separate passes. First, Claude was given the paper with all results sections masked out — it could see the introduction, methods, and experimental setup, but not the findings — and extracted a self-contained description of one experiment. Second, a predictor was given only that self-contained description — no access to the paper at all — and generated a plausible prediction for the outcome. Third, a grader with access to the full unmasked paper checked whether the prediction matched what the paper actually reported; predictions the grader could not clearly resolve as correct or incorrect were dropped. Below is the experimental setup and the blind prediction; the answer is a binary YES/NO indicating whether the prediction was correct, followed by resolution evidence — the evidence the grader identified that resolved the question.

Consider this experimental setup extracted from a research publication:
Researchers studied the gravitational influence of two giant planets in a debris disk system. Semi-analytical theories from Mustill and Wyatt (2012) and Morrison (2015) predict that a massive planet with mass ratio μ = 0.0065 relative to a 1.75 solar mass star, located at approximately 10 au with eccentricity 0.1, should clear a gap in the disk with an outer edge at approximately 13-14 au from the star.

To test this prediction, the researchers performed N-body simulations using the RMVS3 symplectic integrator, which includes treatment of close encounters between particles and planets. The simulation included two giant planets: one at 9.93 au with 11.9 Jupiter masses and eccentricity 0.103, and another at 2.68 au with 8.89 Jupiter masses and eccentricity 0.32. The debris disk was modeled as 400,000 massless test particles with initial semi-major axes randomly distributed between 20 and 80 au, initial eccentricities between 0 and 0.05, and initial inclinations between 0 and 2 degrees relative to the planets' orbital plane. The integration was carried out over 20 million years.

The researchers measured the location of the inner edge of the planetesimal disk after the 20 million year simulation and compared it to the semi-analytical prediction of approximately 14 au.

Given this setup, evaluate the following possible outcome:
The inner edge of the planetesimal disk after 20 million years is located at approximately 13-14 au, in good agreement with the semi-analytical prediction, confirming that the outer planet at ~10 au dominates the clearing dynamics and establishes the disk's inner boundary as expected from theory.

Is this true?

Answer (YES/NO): NO